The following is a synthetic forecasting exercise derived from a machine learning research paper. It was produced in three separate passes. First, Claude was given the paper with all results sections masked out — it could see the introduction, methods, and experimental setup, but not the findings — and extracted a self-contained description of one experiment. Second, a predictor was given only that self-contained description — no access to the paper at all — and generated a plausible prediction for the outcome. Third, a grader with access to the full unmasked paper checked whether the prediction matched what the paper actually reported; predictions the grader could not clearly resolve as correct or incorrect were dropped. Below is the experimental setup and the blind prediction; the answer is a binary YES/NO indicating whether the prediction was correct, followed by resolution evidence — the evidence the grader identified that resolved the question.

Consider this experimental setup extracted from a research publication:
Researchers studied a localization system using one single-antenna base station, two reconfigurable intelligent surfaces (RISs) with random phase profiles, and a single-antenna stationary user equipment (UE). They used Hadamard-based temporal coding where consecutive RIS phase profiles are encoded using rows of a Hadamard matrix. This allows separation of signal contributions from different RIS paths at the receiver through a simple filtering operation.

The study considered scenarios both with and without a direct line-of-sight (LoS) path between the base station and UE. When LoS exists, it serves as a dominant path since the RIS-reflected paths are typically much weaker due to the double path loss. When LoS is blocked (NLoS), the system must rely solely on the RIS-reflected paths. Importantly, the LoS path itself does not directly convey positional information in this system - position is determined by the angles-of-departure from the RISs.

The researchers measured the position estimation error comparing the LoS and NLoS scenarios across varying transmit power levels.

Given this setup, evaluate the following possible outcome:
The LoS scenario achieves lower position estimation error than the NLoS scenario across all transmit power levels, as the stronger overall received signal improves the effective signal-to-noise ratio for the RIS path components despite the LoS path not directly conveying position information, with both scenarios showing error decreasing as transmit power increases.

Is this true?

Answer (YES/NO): NO